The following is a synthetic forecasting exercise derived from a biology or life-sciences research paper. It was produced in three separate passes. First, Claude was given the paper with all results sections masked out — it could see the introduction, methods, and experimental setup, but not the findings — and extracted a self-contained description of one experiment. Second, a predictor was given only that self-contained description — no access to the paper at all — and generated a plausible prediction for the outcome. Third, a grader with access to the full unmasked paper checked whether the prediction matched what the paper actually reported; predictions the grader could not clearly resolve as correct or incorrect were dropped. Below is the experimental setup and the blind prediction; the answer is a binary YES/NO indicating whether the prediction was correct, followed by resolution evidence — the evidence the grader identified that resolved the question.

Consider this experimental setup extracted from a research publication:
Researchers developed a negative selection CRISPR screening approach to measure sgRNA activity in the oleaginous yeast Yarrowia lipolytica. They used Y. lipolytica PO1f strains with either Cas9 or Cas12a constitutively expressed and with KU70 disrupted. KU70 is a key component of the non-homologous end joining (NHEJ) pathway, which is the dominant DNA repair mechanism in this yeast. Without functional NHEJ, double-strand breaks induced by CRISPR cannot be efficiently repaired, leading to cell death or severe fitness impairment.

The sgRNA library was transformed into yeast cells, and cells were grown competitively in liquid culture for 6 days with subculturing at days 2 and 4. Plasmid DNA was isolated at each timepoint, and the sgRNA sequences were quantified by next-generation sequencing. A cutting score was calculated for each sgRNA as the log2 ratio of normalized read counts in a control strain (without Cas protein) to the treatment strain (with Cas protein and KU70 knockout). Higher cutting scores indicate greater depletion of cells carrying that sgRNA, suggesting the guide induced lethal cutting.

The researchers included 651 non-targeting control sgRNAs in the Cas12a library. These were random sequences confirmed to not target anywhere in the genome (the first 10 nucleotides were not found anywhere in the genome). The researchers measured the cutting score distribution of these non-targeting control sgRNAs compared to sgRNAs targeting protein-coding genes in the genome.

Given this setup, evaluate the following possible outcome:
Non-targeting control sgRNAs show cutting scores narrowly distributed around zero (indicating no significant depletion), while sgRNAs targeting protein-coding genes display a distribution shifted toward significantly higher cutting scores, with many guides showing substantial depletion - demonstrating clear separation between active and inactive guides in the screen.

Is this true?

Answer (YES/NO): NO